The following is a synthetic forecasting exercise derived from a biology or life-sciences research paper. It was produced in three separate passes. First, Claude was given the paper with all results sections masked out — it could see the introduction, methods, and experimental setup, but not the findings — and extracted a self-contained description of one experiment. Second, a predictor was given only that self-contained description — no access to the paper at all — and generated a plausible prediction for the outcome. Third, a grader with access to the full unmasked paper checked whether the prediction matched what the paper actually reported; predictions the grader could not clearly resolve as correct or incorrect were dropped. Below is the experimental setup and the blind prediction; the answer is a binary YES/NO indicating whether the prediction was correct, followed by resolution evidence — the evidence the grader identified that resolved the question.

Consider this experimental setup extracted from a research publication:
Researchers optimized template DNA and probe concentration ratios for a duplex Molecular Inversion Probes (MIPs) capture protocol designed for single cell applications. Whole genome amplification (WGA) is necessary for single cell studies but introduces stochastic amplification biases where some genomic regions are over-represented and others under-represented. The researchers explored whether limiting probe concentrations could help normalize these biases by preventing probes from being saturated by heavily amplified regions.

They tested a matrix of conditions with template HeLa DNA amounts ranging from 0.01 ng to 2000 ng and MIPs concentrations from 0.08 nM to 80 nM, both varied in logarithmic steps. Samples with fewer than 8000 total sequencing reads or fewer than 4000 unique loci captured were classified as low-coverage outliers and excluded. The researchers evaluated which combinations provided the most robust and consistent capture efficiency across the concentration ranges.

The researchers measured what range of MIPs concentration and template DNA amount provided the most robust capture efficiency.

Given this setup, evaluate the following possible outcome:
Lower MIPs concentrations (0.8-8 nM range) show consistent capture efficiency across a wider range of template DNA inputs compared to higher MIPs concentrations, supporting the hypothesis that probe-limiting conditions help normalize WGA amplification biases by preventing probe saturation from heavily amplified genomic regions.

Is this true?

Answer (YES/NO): NO